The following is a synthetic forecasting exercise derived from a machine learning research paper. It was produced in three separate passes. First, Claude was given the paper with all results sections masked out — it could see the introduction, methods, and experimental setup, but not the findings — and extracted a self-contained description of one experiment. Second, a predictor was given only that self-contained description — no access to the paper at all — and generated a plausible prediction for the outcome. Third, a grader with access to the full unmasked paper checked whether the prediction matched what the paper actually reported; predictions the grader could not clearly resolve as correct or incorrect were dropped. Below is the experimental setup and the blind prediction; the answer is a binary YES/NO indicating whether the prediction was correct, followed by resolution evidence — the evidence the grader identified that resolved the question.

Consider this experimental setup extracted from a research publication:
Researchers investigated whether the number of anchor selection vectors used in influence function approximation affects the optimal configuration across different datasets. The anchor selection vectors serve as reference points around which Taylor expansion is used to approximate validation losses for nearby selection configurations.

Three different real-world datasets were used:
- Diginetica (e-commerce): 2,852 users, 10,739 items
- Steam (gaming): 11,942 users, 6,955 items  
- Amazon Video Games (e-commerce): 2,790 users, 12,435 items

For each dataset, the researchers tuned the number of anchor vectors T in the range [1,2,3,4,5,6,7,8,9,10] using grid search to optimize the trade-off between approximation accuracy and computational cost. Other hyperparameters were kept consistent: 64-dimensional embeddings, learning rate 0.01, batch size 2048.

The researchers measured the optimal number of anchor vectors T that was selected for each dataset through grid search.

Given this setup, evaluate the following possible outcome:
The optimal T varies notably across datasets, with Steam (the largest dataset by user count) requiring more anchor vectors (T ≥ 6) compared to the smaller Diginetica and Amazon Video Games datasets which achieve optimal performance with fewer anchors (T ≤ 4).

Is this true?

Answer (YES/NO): NO